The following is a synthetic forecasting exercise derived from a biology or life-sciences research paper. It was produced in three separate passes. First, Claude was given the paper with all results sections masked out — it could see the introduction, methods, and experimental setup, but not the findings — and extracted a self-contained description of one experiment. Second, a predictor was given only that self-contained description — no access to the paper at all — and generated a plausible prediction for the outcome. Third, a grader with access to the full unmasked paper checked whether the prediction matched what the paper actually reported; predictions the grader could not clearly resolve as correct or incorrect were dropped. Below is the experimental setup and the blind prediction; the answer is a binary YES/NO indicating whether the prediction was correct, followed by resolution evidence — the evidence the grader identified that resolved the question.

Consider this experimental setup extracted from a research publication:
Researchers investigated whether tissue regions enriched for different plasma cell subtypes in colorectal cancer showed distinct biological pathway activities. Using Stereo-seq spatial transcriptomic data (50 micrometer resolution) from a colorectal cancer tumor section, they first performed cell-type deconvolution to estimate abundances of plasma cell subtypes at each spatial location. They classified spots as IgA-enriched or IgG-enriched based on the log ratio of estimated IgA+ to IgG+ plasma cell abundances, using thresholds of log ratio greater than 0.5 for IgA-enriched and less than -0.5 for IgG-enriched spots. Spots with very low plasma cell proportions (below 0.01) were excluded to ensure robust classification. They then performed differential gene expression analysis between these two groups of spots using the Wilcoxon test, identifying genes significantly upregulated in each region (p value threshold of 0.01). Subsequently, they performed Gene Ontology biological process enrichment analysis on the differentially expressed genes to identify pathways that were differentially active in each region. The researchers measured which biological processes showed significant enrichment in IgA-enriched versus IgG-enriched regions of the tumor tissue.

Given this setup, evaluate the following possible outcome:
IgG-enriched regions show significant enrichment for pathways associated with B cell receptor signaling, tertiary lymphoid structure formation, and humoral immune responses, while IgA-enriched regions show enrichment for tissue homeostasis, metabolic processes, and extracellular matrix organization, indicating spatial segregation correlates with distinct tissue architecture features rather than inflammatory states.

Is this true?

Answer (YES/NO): NO